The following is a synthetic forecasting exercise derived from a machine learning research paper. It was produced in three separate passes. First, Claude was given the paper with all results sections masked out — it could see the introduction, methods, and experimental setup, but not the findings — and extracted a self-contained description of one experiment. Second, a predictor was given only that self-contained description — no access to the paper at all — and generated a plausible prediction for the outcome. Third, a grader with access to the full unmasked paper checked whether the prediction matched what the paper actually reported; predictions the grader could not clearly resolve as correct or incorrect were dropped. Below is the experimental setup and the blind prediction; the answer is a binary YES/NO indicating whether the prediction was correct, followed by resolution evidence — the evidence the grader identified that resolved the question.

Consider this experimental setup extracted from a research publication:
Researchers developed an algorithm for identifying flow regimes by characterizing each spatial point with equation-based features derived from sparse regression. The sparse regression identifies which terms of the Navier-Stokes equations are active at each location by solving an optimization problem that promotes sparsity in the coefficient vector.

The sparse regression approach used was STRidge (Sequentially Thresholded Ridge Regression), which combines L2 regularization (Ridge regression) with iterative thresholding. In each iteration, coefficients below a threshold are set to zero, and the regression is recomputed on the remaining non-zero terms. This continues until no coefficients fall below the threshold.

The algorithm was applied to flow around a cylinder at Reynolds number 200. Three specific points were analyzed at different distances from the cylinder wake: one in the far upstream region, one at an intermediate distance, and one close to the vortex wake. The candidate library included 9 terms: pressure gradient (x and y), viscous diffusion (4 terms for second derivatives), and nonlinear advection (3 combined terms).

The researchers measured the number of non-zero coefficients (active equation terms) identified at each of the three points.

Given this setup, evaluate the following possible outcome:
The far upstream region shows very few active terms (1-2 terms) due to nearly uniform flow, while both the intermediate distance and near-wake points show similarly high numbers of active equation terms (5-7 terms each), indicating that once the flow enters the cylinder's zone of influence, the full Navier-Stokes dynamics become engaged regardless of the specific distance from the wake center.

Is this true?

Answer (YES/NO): NO